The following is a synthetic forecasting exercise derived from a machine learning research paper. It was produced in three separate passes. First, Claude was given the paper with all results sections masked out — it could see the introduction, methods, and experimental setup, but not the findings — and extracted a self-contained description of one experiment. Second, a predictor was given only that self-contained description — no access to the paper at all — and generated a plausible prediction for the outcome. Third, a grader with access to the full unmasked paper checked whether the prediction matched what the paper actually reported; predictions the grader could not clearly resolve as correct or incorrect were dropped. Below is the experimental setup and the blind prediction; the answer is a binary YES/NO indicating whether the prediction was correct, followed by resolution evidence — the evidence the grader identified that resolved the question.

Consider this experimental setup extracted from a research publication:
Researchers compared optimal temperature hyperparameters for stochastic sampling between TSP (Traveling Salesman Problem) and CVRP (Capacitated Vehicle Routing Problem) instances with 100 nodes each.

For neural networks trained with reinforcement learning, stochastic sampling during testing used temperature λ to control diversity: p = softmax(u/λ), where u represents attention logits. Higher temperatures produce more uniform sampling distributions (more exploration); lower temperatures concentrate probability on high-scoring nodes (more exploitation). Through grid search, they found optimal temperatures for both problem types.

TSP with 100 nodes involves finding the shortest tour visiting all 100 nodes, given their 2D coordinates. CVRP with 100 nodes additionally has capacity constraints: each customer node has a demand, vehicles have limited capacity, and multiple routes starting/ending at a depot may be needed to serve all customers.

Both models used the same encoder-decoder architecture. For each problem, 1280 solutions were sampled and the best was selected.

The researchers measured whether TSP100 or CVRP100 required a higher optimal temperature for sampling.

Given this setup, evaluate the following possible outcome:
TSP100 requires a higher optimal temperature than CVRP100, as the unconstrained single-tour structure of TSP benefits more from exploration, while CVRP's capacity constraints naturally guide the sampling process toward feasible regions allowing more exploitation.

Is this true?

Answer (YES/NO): YES